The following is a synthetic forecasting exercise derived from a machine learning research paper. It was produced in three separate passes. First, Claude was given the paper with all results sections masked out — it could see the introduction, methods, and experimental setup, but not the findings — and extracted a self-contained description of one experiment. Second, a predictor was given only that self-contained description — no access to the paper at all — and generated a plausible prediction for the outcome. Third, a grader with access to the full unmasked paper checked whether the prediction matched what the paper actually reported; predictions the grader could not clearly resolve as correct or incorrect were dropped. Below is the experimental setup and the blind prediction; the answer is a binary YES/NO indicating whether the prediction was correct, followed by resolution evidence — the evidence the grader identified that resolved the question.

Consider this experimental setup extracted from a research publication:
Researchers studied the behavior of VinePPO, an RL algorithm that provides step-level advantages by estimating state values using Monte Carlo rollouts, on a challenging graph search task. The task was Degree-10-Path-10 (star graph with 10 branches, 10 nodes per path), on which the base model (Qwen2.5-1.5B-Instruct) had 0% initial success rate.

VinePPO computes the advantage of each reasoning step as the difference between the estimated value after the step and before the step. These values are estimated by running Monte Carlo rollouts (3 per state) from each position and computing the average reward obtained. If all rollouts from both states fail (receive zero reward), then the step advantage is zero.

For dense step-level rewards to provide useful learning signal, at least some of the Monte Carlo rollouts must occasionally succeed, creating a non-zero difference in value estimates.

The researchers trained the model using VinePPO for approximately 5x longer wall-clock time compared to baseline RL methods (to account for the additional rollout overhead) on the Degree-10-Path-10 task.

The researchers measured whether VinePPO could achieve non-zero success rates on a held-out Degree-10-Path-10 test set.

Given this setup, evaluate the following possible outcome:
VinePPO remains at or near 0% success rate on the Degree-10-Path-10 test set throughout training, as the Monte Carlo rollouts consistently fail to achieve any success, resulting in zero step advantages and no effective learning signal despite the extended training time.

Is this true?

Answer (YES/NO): YES